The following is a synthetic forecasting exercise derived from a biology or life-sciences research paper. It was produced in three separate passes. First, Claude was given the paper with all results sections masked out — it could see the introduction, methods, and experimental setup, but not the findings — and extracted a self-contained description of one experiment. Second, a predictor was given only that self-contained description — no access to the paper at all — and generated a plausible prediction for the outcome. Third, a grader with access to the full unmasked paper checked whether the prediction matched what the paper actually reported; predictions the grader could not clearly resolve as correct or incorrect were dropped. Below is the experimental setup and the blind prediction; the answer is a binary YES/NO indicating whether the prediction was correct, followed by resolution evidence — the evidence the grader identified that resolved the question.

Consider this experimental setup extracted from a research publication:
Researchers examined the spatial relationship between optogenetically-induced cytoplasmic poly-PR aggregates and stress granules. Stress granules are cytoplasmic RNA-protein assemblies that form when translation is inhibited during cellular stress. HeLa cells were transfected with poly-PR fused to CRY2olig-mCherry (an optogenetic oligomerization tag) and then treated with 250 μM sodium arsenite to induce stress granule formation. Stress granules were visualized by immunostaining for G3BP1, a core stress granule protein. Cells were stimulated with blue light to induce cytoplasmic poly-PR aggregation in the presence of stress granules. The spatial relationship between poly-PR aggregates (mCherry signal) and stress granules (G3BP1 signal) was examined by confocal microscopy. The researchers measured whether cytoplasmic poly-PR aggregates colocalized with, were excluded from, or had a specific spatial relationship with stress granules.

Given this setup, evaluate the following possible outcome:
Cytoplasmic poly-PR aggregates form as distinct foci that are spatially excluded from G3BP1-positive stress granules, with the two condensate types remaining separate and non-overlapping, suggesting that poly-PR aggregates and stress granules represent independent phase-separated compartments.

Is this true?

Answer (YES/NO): NO